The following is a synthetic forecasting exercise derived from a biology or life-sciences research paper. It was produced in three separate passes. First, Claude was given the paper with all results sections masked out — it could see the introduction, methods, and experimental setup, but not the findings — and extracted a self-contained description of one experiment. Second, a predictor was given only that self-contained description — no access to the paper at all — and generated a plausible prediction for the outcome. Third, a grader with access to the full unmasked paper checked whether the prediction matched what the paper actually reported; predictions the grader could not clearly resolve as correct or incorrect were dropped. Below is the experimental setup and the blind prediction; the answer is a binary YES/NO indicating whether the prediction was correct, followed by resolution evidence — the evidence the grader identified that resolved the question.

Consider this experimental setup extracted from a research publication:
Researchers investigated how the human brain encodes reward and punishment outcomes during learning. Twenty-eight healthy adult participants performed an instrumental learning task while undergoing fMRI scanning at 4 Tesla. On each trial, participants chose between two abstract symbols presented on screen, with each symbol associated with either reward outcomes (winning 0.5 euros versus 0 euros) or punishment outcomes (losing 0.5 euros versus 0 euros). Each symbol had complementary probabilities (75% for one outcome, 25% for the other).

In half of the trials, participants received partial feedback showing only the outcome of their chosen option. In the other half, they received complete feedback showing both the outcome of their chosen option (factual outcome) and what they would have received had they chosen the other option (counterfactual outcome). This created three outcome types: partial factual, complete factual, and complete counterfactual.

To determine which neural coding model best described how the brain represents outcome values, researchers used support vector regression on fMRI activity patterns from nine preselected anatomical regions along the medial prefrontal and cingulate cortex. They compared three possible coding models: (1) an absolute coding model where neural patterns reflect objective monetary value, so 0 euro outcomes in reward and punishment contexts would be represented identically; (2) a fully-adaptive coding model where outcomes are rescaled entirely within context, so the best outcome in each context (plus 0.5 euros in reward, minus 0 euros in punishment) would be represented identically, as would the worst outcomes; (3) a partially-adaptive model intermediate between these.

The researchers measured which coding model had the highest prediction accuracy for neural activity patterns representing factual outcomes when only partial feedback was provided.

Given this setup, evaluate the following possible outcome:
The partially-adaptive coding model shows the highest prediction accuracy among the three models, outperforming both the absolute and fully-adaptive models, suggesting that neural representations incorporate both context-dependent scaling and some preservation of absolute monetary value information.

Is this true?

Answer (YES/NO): NO